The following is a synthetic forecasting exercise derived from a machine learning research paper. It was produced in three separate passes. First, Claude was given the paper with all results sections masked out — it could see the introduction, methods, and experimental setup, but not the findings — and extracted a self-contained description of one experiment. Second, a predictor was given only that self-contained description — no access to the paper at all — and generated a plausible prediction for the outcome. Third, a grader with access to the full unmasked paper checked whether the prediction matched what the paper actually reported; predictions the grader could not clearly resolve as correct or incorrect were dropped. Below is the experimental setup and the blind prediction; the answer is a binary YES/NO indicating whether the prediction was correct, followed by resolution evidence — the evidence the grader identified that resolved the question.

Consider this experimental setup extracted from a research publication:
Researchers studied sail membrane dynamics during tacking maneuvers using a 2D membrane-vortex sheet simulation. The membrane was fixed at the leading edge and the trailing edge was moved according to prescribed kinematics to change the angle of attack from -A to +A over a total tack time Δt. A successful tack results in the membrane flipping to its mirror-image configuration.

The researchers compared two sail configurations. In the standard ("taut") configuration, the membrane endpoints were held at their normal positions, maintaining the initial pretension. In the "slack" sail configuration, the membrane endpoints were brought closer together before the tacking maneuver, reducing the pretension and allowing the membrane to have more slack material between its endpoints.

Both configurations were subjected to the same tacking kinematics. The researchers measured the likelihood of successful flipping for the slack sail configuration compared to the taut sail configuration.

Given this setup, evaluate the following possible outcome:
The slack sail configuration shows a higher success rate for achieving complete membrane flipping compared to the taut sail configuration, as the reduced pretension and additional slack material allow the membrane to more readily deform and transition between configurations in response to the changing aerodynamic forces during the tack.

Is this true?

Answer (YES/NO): NO